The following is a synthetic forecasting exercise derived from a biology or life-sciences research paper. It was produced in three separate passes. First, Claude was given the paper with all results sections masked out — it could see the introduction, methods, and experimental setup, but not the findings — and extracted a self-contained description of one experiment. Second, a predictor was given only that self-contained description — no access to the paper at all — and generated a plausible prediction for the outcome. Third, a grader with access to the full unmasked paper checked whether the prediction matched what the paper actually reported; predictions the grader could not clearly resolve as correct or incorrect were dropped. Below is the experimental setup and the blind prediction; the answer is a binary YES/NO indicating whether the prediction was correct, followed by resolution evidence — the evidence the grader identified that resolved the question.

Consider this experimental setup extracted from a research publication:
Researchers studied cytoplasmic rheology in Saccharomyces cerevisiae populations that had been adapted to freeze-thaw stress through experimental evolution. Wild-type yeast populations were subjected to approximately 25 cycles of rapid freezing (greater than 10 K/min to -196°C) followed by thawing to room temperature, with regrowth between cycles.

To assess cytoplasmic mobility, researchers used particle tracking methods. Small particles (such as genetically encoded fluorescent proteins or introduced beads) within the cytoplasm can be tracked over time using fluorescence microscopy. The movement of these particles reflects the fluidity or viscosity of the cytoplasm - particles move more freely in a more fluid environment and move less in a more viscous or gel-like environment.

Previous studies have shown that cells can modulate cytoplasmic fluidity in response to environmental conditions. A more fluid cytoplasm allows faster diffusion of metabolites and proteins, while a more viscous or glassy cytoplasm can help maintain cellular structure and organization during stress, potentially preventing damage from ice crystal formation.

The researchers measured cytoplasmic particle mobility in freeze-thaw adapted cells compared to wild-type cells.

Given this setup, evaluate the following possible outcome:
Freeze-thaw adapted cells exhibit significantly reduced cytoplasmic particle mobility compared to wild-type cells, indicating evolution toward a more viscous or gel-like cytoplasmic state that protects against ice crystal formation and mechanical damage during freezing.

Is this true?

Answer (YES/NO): YES